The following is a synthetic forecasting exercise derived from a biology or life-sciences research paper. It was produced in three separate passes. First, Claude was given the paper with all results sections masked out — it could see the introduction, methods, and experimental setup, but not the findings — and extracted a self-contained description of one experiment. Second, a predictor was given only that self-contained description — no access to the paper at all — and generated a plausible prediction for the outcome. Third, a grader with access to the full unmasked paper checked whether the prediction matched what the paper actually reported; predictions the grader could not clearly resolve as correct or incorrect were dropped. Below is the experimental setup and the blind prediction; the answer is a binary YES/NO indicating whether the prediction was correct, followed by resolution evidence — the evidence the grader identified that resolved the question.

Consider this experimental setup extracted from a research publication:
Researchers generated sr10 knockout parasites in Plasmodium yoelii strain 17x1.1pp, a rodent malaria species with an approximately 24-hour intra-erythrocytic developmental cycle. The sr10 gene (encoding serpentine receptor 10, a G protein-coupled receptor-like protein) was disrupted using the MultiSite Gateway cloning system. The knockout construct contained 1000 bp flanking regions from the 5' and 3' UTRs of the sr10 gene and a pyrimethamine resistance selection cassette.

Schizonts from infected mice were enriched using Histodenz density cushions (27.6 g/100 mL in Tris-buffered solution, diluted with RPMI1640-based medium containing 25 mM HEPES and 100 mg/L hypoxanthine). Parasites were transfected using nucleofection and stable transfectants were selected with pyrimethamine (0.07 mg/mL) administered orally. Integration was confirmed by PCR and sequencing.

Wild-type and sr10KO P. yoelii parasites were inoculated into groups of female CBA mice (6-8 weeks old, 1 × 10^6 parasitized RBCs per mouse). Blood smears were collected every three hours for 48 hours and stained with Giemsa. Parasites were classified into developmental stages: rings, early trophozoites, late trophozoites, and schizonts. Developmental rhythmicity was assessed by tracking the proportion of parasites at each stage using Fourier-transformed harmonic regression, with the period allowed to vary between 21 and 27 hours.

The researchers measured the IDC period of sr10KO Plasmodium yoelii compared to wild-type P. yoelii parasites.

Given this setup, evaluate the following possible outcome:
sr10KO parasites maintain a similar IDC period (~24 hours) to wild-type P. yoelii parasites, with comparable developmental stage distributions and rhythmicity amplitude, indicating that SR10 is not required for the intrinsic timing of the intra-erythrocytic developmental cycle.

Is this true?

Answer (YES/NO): NO